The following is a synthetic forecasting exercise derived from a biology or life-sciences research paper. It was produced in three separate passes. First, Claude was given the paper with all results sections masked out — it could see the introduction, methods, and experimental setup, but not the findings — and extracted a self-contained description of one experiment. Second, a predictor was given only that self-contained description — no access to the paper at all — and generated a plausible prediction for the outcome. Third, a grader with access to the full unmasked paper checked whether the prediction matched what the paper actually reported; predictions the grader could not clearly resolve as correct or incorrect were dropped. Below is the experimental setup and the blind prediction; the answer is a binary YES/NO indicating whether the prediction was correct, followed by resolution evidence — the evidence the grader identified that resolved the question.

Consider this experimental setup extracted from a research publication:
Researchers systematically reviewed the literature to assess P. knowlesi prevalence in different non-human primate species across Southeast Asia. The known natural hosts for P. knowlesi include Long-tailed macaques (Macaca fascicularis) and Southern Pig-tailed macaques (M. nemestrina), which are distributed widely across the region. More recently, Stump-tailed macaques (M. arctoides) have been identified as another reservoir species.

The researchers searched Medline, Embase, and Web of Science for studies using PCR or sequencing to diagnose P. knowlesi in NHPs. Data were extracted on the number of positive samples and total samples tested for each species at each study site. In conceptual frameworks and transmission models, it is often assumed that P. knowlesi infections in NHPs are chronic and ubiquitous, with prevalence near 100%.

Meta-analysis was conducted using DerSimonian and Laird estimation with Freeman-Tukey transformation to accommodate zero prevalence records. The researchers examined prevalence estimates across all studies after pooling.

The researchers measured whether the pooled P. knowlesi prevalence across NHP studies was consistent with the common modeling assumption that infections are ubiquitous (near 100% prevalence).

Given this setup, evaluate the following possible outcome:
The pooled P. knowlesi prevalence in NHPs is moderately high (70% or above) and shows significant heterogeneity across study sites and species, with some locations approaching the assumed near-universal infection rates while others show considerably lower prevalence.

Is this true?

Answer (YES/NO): NO